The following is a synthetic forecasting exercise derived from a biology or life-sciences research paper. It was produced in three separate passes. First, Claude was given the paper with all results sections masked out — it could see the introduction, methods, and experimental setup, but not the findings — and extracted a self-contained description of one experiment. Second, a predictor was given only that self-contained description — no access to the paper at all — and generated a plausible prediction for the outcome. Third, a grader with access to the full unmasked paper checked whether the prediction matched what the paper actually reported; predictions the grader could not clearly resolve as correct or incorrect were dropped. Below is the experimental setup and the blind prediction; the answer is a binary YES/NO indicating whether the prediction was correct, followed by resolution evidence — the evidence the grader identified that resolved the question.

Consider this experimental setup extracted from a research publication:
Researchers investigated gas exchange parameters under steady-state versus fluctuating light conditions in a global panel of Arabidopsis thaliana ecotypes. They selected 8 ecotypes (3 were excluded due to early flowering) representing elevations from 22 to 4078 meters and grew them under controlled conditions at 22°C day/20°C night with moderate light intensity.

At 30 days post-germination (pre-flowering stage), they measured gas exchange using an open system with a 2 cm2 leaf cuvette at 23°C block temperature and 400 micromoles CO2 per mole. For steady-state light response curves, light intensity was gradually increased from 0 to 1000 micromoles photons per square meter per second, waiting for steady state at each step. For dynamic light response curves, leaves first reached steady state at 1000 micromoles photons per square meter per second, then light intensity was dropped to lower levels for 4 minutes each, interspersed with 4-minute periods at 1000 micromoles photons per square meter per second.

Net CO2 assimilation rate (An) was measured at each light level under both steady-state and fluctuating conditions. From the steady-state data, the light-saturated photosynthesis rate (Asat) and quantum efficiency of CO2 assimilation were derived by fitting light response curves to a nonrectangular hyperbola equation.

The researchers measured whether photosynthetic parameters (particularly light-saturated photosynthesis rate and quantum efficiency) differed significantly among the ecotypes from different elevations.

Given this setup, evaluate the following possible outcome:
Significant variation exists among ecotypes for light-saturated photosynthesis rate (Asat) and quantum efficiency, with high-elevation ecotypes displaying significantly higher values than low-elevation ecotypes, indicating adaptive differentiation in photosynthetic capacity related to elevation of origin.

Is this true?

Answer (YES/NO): NO